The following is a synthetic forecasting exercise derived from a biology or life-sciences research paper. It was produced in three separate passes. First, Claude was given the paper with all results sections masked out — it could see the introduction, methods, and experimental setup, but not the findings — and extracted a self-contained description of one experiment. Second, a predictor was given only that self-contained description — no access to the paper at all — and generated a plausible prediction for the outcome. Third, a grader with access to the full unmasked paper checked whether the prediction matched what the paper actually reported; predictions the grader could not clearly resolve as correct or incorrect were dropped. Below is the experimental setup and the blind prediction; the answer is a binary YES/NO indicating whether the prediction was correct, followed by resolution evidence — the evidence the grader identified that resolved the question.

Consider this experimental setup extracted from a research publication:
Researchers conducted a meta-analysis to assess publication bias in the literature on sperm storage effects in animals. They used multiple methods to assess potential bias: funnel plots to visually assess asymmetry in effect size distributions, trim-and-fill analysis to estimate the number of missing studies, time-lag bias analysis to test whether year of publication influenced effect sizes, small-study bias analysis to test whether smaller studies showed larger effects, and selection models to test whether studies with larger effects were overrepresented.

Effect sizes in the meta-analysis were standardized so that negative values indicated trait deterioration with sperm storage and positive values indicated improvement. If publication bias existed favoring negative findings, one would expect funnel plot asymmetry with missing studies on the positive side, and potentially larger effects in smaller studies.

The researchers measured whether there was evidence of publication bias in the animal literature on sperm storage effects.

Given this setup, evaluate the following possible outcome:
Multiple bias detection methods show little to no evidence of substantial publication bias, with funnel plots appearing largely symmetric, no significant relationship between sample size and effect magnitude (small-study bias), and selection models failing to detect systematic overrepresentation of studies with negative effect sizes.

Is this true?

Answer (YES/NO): YES